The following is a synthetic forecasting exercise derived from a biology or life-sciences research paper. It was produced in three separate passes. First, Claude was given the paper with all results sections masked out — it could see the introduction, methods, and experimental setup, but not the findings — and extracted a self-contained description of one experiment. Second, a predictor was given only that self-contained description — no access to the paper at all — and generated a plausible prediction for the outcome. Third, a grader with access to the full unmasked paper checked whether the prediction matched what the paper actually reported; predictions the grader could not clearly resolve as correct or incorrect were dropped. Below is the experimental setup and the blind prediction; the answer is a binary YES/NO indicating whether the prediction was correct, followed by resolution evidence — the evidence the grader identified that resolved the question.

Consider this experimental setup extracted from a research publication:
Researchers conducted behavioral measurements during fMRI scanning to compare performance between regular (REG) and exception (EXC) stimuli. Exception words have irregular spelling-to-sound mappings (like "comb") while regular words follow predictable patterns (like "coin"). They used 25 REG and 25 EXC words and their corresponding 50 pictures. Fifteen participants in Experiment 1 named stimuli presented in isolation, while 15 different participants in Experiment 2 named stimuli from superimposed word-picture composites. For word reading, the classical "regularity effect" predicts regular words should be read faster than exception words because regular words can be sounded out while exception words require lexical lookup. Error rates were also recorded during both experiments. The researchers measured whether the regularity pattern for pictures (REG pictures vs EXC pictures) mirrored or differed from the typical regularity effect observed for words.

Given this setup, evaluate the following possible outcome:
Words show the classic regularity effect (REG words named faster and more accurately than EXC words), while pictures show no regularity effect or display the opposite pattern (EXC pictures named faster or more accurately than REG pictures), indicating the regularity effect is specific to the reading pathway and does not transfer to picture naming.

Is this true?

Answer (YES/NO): NO